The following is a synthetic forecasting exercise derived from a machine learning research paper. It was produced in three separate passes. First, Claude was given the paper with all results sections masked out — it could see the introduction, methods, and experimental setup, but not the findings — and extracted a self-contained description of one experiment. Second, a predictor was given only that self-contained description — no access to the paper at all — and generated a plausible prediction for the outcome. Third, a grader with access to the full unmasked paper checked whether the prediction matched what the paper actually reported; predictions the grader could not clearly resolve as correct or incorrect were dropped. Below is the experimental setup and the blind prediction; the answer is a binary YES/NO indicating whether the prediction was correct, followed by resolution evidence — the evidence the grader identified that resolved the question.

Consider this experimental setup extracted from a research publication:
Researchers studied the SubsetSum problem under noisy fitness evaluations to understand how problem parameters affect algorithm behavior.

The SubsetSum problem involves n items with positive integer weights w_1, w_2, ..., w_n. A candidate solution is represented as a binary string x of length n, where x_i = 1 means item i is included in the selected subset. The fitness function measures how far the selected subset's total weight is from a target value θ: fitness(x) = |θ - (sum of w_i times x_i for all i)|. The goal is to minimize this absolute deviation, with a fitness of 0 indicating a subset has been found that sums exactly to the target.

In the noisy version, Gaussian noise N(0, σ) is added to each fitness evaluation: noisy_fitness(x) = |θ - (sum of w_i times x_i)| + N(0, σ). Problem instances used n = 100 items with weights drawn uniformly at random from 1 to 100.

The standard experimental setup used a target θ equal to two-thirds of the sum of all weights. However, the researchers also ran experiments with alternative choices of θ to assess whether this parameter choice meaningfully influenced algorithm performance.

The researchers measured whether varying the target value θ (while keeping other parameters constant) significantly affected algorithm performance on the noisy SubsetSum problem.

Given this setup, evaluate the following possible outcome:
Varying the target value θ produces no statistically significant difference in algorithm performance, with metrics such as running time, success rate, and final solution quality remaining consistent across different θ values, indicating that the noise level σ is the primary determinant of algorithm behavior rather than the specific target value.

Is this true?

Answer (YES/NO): YES